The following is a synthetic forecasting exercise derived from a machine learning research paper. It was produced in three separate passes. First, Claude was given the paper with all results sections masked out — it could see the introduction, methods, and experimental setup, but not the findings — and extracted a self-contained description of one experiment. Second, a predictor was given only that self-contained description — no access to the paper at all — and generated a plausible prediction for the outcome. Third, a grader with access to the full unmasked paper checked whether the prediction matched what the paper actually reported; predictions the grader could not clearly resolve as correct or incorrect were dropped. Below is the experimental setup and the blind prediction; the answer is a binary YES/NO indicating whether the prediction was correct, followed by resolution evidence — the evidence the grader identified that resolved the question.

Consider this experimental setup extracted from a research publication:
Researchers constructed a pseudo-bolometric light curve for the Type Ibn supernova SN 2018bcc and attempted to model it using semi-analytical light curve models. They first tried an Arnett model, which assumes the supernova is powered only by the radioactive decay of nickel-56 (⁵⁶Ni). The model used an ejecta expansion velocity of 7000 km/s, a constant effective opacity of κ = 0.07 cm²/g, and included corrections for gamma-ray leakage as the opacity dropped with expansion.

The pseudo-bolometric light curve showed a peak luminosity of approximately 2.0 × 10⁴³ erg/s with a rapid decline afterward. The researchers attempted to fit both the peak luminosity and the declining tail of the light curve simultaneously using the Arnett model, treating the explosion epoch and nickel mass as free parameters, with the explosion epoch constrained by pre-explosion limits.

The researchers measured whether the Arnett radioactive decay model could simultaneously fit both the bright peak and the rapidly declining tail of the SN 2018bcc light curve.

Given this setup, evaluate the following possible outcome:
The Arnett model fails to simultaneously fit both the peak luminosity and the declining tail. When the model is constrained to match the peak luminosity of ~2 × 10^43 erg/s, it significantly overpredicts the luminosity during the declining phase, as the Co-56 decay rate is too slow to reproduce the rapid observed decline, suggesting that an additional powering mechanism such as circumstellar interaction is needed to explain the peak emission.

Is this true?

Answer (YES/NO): YES